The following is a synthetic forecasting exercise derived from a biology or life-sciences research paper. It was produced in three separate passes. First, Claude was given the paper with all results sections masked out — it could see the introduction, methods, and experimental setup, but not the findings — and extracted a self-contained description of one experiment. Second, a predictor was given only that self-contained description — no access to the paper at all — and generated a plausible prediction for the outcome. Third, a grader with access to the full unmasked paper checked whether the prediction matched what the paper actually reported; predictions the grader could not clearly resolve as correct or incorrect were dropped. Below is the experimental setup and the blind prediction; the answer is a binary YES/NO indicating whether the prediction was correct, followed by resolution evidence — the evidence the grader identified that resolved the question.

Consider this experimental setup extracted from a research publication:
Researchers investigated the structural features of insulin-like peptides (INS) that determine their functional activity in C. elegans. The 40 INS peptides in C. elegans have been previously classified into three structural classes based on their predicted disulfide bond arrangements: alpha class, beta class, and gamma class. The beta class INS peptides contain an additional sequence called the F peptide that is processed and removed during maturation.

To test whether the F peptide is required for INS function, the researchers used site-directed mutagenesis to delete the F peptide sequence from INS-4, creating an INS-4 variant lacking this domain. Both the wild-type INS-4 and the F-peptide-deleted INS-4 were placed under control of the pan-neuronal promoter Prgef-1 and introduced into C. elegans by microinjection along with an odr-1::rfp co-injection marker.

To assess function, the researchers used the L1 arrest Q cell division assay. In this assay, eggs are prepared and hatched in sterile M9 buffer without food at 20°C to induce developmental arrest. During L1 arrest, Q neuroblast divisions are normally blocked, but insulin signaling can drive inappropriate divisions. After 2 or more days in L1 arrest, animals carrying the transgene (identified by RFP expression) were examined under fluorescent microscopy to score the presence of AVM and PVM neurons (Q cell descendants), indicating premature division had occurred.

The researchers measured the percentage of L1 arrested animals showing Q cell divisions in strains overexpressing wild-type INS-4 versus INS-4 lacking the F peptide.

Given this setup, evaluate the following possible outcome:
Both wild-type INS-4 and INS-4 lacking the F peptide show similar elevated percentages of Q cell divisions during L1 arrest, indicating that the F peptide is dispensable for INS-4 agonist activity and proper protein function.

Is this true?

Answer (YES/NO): NO